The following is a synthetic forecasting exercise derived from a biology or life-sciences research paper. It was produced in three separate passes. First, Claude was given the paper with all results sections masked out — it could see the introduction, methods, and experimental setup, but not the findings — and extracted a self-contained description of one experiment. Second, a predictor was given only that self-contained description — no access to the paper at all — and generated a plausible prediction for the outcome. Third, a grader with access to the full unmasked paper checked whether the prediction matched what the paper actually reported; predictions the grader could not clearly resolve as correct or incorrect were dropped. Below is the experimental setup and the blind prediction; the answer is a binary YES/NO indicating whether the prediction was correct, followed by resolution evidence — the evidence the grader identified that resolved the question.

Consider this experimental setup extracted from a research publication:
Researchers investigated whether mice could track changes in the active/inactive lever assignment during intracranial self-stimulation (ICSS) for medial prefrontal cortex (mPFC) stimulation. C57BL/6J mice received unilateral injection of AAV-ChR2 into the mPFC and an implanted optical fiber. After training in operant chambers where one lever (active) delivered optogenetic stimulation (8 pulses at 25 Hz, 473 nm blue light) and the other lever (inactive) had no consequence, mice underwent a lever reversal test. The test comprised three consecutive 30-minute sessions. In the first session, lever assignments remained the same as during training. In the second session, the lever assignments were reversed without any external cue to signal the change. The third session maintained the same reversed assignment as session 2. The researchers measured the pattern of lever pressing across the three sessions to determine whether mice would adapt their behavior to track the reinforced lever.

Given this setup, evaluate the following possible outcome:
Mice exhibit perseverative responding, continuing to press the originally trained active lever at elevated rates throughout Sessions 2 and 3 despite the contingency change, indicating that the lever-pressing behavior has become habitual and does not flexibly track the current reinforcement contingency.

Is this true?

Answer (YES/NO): NO